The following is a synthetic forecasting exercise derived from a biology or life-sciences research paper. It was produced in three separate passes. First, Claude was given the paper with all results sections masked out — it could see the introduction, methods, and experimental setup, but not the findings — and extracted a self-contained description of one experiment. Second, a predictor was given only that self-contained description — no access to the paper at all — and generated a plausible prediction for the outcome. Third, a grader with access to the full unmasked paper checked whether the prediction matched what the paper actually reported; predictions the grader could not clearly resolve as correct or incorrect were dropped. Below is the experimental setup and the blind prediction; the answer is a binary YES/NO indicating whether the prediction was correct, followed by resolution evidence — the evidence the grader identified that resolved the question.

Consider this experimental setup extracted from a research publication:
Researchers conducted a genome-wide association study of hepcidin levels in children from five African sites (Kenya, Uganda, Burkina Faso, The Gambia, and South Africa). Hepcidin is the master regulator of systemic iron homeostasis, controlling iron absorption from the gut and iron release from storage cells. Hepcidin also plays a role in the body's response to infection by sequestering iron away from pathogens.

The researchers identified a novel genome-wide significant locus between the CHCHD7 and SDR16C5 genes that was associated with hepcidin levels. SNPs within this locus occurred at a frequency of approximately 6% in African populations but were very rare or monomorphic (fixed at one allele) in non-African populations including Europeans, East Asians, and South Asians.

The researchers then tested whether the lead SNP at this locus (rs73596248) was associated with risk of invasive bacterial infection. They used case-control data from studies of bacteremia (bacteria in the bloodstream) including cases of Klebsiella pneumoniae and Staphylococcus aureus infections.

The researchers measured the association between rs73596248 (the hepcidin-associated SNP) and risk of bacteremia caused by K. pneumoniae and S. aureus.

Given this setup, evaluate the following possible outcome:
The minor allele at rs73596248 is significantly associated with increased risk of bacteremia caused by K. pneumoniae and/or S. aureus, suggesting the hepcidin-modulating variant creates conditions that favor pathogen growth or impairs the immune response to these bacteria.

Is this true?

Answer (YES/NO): NO